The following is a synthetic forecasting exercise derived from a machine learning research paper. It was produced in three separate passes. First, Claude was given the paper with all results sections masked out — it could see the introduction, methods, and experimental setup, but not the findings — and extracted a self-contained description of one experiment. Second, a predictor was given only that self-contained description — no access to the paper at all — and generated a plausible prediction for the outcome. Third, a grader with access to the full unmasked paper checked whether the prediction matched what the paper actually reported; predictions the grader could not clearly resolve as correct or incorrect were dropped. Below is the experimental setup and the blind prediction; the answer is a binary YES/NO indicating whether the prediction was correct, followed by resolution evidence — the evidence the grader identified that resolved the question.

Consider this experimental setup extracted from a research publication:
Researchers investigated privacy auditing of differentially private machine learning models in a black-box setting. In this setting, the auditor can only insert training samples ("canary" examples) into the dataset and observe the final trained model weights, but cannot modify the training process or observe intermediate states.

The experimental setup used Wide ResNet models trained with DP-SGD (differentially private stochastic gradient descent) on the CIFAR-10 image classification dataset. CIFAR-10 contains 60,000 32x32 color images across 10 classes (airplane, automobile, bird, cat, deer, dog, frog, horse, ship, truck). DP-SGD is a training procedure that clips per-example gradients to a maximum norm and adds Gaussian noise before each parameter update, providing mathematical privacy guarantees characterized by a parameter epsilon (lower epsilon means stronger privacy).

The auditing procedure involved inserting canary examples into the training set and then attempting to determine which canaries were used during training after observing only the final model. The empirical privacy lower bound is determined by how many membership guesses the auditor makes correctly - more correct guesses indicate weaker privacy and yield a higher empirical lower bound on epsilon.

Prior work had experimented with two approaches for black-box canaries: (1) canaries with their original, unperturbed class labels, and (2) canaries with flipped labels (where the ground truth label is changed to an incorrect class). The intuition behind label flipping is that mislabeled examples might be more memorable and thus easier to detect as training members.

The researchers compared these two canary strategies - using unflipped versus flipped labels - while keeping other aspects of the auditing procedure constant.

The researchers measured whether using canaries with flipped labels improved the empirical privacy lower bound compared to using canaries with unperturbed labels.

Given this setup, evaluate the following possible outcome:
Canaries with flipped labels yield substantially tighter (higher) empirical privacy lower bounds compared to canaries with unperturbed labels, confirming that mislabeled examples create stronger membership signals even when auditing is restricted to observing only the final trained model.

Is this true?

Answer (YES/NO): NO